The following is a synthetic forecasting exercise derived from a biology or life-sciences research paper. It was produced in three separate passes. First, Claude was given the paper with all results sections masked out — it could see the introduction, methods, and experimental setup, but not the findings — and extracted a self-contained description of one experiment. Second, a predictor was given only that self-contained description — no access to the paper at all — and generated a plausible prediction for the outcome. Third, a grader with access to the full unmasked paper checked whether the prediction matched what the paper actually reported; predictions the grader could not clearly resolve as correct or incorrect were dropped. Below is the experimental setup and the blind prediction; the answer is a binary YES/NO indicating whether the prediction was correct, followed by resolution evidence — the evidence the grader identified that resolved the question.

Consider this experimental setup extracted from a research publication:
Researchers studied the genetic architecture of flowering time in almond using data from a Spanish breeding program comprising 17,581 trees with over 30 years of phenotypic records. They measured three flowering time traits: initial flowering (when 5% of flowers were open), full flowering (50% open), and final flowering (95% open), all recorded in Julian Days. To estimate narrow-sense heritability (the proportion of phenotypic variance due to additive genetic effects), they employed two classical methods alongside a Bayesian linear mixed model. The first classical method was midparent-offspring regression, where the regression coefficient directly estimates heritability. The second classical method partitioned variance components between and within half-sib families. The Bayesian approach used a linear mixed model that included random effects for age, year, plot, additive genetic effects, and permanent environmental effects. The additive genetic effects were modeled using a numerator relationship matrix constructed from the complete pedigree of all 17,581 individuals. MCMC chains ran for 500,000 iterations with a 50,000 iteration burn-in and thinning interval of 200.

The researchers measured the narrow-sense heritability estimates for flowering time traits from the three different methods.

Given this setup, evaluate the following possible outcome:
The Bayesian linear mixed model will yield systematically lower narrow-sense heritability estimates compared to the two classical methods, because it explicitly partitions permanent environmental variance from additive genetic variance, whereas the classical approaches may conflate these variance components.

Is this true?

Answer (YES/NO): YES